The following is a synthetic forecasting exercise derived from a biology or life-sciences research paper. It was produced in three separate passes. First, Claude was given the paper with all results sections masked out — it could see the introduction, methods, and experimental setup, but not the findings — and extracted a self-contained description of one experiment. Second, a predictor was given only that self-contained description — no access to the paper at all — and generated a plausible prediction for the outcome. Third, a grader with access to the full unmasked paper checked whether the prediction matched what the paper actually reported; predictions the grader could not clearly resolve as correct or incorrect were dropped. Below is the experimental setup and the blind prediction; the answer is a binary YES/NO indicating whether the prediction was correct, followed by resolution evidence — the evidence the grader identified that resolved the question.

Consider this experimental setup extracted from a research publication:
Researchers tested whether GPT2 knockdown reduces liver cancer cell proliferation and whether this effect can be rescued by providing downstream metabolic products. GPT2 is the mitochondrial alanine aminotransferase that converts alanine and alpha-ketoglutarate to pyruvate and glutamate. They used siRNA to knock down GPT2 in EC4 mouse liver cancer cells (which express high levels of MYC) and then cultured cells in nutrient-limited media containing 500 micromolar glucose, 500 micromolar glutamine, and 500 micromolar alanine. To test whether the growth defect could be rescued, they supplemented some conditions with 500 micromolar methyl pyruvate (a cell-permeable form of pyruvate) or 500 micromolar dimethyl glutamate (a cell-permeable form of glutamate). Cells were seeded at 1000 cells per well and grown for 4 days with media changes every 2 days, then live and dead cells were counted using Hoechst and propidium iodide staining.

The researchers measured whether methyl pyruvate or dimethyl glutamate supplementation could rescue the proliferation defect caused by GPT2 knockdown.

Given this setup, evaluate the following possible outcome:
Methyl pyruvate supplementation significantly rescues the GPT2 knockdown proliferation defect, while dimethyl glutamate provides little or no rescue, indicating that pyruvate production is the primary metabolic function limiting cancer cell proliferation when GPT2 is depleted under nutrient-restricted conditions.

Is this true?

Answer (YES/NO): YES